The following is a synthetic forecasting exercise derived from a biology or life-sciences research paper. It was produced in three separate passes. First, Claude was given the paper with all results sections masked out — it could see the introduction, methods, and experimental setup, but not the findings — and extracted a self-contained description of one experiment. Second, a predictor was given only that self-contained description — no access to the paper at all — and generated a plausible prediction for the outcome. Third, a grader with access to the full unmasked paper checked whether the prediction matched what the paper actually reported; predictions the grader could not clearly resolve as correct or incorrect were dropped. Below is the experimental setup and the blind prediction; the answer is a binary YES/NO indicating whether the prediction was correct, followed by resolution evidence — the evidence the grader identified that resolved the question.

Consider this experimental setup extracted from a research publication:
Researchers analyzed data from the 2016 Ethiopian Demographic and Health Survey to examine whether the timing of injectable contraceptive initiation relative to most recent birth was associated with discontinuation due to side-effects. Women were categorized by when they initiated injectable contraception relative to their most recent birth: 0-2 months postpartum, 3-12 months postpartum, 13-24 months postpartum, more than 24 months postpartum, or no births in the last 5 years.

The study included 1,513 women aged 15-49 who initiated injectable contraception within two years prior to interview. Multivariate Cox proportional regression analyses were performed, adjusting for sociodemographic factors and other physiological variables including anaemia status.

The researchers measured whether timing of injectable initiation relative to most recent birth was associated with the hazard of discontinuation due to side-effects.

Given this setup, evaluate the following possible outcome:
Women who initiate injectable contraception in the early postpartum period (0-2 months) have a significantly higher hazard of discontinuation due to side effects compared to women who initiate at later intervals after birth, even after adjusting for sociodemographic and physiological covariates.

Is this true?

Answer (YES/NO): NO